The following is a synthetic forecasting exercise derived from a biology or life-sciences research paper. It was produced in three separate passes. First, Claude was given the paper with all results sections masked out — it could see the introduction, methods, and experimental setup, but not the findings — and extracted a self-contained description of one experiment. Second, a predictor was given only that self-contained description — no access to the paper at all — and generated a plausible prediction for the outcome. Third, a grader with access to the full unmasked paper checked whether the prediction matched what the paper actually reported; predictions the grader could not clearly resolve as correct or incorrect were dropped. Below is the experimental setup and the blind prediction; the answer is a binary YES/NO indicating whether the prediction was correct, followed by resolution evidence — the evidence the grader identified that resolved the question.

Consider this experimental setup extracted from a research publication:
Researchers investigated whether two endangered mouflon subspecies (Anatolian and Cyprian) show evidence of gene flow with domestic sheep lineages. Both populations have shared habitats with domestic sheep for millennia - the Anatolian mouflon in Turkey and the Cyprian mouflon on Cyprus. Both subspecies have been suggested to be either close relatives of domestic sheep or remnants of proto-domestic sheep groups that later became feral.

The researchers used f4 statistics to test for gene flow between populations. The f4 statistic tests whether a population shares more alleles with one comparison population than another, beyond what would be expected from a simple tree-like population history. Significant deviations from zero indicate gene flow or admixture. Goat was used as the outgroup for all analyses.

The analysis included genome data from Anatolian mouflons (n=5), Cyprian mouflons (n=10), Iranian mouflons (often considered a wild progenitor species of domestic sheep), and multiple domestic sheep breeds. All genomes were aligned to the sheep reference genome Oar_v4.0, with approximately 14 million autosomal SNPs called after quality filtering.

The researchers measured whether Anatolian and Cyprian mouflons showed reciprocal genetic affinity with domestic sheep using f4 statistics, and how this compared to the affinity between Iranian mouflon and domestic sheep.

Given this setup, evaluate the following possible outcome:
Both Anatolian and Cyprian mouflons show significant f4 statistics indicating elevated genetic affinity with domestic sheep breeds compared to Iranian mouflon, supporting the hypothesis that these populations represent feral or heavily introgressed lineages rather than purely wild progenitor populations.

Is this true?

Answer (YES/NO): YES